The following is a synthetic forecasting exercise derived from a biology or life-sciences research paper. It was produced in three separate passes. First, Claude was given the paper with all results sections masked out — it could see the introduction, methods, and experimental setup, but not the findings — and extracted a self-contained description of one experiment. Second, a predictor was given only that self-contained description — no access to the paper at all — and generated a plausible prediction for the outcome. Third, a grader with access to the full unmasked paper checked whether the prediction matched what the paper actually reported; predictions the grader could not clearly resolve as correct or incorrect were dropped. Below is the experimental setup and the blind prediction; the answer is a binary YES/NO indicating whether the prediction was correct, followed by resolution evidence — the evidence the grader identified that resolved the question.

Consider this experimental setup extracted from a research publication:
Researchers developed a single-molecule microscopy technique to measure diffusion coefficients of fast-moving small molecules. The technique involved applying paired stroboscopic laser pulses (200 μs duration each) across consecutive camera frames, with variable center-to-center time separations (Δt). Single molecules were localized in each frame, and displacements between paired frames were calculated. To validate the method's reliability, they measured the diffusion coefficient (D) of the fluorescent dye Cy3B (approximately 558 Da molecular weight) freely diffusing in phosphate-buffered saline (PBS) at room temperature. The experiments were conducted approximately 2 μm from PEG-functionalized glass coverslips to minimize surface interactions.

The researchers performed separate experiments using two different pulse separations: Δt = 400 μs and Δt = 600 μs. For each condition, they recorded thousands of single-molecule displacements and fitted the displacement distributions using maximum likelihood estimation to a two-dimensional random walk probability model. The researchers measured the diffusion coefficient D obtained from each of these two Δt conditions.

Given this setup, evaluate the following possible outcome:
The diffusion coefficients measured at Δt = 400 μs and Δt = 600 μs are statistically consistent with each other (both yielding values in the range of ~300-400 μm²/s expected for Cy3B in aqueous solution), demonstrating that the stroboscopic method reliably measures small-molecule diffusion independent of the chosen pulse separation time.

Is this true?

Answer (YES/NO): YES